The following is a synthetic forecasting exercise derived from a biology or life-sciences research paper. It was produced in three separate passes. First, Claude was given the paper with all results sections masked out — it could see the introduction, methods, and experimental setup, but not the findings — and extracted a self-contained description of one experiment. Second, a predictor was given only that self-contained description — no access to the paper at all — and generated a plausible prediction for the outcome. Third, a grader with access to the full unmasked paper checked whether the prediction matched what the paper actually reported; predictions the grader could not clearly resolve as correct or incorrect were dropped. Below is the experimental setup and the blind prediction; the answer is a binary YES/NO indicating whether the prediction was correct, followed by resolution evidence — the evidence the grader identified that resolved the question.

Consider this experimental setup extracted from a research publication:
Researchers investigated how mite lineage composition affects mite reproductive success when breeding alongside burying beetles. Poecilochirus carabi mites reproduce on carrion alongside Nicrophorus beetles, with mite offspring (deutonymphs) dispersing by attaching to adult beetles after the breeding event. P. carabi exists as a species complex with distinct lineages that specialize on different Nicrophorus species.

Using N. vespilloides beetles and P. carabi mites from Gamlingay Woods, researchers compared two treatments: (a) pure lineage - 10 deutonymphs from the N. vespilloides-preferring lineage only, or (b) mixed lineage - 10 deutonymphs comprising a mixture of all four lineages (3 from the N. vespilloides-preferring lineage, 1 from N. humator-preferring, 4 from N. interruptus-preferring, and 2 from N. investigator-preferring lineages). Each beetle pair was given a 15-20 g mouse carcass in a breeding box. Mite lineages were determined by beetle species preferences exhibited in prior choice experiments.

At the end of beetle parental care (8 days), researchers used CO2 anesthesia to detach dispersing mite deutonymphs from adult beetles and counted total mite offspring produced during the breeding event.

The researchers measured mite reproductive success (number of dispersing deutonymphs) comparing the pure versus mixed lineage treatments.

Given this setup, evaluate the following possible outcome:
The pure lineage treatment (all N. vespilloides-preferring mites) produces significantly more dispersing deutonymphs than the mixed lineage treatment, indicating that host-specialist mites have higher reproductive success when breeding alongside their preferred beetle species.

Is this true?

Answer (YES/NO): YES